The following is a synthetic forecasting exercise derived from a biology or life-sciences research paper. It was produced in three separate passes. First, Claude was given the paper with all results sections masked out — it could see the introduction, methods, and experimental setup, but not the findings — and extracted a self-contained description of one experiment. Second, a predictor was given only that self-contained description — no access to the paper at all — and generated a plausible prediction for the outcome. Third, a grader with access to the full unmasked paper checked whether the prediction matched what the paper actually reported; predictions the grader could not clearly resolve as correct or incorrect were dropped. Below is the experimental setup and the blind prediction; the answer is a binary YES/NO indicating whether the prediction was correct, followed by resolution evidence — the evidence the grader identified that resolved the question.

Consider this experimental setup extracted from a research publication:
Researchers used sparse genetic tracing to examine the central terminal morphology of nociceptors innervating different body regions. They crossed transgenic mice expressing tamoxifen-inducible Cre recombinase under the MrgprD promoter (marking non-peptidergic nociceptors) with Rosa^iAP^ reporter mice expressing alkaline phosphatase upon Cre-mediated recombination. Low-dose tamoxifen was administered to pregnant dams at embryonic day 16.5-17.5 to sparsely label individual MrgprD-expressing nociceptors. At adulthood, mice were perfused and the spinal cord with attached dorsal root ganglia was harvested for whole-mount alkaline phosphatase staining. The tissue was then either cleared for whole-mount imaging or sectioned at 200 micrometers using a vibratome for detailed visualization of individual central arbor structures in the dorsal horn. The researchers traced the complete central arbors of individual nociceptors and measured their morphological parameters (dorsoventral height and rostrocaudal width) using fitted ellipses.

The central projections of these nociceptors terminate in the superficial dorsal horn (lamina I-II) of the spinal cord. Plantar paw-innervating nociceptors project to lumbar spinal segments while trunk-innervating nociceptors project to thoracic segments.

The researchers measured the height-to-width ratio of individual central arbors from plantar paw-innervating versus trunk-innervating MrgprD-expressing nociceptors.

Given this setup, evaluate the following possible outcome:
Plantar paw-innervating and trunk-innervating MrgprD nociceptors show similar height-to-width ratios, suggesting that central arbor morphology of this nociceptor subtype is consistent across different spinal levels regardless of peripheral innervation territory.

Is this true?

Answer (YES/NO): NO